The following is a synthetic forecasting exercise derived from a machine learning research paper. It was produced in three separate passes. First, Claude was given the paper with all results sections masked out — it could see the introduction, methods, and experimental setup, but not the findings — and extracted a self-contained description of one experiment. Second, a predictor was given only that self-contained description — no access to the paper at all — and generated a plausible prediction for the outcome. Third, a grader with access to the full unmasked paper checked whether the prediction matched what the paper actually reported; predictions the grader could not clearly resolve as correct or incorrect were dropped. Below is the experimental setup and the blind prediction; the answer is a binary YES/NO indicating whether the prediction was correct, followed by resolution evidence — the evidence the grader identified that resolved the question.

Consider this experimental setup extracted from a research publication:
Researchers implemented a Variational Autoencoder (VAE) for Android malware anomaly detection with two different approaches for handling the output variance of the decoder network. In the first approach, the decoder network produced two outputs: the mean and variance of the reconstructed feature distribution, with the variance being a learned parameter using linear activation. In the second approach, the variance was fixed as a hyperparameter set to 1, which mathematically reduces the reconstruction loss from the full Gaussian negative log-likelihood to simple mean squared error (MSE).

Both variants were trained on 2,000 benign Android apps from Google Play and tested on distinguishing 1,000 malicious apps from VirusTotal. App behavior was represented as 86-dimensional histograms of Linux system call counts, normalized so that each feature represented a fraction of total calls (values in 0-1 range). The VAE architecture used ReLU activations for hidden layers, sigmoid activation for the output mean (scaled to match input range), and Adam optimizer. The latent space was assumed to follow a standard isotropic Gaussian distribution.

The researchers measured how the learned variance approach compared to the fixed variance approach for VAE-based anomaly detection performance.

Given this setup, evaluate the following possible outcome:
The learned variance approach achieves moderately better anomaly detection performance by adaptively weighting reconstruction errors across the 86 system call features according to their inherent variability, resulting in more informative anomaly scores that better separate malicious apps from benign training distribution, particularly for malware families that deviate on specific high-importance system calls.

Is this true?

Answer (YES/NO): NO